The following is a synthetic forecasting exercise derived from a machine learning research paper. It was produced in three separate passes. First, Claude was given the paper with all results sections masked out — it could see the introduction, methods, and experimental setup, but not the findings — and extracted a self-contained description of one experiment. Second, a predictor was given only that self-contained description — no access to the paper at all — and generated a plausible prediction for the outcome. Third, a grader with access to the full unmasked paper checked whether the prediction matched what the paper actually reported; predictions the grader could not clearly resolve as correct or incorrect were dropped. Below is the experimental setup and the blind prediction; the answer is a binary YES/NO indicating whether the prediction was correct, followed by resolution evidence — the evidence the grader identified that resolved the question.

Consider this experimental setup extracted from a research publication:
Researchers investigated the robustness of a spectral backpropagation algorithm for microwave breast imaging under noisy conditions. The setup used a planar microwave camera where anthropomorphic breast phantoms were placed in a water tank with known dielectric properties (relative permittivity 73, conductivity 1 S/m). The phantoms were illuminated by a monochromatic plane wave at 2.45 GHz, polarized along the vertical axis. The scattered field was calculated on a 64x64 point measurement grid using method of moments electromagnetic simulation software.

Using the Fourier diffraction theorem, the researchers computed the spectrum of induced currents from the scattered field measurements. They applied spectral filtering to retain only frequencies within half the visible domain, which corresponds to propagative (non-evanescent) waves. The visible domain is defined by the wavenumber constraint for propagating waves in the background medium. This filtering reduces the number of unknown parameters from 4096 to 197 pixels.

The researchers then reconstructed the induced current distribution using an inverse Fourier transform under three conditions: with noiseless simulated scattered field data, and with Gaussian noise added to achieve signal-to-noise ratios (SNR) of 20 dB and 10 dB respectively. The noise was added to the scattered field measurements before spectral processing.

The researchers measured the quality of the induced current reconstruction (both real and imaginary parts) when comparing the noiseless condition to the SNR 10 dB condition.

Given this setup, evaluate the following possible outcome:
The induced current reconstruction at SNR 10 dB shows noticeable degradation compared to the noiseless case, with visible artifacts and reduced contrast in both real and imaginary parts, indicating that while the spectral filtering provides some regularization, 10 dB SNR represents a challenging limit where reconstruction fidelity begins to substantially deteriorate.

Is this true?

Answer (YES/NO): NO